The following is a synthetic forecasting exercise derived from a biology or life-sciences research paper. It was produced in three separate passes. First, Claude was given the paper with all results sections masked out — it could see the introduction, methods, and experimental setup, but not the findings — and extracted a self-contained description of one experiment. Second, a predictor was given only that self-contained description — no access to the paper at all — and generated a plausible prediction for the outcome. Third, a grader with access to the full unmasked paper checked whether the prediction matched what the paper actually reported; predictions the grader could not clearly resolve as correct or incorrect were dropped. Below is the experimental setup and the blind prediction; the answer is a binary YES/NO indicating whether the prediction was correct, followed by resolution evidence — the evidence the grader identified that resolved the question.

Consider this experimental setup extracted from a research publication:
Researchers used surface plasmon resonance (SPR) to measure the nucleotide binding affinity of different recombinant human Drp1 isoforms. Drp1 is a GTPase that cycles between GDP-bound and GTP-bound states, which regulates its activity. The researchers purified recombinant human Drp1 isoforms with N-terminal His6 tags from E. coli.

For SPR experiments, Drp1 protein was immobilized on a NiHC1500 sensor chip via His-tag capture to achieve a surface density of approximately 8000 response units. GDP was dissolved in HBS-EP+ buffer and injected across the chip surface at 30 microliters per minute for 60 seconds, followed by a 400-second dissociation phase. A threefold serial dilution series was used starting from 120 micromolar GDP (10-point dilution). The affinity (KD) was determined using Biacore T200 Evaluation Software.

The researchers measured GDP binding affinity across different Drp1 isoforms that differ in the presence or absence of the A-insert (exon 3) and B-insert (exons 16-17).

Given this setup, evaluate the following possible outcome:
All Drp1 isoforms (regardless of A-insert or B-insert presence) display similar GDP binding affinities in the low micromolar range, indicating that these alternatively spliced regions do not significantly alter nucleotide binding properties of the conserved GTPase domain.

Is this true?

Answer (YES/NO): NO